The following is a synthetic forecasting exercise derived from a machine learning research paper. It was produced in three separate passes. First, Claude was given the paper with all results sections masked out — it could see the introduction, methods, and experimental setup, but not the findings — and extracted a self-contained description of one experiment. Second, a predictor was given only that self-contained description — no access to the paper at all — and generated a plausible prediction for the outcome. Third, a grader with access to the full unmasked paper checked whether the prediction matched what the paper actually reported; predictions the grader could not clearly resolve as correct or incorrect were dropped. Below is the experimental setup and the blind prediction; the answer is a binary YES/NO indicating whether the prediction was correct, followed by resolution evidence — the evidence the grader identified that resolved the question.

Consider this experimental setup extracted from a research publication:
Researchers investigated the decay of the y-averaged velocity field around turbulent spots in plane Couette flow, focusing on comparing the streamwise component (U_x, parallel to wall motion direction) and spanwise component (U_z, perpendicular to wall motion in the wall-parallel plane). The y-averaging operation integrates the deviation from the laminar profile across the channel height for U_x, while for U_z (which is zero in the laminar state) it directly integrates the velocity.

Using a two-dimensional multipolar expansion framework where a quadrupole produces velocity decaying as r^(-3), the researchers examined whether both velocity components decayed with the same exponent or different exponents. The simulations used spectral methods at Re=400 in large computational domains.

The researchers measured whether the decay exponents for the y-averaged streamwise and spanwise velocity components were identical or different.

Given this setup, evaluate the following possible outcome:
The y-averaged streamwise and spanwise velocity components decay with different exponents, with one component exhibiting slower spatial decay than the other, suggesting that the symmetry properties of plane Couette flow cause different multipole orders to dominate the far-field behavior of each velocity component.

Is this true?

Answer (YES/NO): NO